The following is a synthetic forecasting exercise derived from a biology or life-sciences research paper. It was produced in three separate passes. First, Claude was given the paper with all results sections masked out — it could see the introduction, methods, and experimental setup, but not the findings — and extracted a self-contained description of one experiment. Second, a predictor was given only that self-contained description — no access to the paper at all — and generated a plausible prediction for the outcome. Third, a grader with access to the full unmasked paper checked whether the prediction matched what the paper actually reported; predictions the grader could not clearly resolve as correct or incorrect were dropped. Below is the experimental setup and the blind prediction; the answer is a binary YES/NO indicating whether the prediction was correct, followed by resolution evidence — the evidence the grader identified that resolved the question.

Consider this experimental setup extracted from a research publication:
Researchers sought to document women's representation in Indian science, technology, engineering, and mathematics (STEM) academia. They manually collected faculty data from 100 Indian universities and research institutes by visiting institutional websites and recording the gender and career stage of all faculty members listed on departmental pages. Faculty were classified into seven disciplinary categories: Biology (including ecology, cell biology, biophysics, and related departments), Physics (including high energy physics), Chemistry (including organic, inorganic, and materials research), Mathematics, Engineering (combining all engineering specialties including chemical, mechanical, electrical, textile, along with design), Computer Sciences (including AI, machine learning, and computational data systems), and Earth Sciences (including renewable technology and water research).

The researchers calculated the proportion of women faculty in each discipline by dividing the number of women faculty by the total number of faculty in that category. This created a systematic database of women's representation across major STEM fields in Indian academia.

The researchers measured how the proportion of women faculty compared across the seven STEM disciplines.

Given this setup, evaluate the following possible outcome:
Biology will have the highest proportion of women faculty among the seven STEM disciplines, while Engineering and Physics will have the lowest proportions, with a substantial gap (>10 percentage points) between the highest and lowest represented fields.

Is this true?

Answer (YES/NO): YES